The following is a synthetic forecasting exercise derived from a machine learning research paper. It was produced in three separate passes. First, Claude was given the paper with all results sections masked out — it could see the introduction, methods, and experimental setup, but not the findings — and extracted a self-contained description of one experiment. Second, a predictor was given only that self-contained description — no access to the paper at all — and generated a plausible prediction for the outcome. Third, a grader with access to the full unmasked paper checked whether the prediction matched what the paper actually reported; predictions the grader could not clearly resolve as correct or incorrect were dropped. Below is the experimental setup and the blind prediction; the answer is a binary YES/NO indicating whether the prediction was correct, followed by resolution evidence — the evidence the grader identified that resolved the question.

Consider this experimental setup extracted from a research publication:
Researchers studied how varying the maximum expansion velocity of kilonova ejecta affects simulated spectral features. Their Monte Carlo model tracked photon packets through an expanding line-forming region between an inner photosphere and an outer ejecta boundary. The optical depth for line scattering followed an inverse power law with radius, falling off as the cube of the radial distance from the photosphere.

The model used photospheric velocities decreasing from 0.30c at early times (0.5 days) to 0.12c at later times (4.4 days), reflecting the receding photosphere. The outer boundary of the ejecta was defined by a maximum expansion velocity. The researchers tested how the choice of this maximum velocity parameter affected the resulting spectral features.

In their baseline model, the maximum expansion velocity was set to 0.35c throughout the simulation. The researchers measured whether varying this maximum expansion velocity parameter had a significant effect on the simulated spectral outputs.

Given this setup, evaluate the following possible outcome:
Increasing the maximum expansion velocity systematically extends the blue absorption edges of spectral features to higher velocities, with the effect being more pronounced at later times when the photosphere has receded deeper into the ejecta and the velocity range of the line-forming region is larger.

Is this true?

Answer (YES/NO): NO